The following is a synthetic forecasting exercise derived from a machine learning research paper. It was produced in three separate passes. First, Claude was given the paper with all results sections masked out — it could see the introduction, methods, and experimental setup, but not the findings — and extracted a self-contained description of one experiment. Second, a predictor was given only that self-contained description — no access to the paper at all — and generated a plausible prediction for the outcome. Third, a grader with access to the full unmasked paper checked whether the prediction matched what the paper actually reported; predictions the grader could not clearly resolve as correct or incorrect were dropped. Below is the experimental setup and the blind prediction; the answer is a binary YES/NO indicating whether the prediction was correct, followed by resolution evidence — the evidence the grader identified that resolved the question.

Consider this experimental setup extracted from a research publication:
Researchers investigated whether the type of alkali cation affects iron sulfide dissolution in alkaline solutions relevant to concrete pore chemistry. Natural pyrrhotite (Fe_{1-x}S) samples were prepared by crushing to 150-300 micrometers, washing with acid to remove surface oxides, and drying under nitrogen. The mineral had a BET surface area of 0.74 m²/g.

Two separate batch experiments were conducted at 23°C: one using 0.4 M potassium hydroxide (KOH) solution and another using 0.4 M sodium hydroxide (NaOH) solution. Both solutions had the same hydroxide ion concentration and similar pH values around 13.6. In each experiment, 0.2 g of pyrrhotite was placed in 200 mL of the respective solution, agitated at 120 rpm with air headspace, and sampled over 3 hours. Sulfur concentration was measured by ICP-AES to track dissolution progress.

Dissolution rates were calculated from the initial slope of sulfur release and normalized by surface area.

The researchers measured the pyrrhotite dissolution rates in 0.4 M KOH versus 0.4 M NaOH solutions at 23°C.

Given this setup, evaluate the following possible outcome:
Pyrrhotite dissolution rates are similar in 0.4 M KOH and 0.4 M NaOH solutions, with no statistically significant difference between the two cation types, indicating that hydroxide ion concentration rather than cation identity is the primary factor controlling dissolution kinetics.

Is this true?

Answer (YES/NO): YES